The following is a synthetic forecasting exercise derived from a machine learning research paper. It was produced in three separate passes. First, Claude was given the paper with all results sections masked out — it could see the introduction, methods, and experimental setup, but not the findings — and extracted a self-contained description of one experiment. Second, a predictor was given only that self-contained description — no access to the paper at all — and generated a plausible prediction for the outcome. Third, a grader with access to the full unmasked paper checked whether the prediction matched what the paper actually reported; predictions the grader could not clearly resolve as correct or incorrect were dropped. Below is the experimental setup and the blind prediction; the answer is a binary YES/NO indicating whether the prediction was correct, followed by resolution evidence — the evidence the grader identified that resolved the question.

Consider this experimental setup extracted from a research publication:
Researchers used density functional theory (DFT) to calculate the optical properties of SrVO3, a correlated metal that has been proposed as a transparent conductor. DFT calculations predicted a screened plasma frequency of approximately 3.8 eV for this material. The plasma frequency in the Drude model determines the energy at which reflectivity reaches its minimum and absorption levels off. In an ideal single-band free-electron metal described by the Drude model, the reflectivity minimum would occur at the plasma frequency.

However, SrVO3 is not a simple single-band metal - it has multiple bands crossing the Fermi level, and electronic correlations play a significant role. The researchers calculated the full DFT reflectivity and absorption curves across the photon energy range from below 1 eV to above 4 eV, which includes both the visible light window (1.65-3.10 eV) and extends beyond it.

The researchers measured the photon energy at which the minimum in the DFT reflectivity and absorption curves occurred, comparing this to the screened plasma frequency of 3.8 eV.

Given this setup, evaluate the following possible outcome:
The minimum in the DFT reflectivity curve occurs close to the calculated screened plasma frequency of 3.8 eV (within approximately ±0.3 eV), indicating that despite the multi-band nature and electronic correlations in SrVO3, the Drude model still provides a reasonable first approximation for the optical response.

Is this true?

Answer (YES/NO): NO